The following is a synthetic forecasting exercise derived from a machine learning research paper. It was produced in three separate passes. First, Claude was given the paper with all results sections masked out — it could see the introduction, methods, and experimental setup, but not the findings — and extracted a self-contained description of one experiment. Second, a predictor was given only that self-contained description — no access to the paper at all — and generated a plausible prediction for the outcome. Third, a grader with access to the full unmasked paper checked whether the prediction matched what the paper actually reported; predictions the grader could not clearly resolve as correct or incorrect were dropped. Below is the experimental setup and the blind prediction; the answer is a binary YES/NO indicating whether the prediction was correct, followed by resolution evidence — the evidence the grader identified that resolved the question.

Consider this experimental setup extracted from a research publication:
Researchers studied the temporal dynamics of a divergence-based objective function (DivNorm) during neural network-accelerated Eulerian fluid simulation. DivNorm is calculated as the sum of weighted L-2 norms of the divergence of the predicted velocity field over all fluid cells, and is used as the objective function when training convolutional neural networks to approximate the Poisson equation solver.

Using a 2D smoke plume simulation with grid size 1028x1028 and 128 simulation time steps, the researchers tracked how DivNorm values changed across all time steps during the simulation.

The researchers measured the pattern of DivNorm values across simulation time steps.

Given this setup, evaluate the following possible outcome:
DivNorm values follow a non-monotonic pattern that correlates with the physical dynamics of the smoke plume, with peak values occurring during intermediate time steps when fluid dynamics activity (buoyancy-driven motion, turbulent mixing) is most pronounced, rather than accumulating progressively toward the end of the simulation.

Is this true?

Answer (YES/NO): NO